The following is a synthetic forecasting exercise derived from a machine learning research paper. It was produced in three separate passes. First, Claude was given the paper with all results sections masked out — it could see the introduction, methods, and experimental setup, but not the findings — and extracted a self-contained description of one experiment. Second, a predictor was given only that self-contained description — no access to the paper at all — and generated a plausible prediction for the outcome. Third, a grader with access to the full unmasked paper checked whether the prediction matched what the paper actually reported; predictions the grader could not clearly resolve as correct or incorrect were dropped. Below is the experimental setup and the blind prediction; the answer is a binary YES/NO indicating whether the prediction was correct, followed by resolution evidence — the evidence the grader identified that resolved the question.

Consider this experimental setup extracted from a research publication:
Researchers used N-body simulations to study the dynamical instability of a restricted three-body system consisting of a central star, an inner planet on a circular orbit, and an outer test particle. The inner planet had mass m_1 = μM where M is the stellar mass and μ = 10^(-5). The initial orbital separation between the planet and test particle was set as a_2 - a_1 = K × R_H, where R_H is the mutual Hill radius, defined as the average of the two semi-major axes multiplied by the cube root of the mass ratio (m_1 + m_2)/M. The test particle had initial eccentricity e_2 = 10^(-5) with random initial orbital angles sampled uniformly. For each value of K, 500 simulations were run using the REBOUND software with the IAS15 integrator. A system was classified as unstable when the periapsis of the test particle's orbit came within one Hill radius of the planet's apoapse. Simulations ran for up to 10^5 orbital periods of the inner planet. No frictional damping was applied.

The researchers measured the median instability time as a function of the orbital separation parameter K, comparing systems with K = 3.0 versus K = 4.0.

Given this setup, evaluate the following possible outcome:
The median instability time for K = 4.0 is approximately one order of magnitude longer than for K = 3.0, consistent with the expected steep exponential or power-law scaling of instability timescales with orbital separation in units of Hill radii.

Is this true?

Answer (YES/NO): NO